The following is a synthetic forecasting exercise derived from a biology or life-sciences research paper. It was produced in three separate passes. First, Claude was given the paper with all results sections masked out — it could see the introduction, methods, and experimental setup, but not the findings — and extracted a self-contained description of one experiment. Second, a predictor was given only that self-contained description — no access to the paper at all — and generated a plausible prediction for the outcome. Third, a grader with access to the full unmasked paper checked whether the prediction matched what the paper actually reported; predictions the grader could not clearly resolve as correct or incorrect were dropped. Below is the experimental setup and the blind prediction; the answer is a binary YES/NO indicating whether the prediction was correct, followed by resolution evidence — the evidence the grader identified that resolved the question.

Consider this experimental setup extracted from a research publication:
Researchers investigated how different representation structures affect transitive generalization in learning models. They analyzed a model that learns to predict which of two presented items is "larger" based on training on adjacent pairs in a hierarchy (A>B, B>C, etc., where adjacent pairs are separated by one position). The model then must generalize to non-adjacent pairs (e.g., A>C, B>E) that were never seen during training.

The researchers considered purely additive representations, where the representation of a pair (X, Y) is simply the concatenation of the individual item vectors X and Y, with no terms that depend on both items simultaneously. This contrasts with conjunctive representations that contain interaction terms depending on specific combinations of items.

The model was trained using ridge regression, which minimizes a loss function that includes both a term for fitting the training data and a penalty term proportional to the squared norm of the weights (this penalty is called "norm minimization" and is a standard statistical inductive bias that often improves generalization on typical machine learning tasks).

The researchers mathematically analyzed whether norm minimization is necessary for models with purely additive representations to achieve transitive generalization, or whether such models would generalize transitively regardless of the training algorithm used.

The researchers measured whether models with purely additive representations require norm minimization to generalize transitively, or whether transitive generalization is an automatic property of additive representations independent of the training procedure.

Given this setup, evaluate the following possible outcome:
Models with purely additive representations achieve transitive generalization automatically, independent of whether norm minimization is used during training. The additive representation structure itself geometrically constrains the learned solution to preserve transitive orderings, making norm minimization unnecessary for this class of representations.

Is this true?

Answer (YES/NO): YES